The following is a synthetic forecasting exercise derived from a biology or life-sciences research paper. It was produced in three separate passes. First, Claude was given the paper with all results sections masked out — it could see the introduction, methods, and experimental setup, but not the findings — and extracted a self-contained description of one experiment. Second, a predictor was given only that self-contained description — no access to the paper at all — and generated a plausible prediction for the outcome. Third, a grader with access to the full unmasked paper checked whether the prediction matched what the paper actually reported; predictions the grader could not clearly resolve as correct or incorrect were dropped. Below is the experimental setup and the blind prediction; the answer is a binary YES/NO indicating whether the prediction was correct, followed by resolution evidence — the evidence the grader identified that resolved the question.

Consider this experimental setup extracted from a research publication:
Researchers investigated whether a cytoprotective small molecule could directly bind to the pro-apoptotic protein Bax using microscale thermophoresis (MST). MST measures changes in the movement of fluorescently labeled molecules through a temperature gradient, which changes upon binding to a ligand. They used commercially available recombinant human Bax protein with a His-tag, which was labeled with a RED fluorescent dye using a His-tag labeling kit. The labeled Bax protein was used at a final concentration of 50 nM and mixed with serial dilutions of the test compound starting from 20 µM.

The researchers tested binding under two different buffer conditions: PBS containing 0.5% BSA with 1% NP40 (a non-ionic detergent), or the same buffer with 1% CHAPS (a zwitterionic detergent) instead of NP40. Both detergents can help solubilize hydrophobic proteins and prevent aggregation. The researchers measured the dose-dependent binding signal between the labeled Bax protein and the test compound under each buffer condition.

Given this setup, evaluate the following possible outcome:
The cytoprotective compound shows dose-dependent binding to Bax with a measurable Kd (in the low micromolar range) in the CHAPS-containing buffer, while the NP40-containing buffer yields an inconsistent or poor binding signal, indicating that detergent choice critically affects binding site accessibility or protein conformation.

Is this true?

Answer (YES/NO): NO